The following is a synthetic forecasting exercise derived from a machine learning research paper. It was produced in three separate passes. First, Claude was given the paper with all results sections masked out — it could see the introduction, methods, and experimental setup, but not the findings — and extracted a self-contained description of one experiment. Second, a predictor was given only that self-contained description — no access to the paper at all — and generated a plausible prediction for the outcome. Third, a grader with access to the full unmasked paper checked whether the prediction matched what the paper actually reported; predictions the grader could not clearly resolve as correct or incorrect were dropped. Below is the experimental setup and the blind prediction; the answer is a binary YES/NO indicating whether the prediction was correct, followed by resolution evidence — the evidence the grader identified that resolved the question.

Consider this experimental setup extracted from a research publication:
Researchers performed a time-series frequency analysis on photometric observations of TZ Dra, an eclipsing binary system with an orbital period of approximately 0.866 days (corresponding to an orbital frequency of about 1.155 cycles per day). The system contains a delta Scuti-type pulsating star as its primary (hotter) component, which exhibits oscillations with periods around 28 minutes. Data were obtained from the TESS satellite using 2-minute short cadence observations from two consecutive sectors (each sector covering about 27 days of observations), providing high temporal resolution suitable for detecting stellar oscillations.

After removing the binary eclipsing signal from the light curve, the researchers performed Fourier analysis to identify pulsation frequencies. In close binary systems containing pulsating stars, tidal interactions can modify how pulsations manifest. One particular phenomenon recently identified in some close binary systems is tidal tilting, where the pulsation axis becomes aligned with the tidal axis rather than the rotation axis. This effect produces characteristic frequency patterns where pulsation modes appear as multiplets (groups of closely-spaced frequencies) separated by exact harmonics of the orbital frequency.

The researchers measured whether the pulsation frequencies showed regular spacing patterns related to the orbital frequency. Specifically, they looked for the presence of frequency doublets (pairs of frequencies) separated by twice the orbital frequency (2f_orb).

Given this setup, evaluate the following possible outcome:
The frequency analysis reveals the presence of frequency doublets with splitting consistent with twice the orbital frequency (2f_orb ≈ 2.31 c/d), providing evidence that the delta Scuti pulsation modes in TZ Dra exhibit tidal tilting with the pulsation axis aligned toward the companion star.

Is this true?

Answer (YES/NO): YES